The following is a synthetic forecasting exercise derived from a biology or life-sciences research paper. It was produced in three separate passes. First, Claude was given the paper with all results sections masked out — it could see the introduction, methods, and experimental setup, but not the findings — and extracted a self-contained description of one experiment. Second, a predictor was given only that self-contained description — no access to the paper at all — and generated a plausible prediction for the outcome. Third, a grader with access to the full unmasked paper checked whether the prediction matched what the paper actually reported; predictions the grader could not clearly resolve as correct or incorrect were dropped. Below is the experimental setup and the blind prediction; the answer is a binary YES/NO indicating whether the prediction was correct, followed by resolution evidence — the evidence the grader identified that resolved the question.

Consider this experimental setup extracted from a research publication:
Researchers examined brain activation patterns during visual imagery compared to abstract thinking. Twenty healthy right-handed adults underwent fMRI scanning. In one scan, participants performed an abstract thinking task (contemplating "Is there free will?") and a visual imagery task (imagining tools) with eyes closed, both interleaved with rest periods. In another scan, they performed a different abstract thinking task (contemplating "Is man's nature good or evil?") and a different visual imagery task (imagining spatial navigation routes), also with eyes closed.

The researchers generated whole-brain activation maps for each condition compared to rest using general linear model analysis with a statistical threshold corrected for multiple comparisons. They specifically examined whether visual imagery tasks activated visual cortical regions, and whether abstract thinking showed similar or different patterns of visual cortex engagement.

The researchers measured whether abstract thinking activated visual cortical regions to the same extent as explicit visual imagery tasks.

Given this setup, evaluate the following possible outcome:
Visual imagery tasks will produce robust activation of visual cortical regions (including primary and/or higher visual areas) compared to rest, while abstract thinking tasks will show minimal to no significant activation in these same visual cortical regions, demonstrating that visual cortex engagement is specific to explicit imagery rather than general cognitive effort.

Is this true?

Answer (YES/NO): NO